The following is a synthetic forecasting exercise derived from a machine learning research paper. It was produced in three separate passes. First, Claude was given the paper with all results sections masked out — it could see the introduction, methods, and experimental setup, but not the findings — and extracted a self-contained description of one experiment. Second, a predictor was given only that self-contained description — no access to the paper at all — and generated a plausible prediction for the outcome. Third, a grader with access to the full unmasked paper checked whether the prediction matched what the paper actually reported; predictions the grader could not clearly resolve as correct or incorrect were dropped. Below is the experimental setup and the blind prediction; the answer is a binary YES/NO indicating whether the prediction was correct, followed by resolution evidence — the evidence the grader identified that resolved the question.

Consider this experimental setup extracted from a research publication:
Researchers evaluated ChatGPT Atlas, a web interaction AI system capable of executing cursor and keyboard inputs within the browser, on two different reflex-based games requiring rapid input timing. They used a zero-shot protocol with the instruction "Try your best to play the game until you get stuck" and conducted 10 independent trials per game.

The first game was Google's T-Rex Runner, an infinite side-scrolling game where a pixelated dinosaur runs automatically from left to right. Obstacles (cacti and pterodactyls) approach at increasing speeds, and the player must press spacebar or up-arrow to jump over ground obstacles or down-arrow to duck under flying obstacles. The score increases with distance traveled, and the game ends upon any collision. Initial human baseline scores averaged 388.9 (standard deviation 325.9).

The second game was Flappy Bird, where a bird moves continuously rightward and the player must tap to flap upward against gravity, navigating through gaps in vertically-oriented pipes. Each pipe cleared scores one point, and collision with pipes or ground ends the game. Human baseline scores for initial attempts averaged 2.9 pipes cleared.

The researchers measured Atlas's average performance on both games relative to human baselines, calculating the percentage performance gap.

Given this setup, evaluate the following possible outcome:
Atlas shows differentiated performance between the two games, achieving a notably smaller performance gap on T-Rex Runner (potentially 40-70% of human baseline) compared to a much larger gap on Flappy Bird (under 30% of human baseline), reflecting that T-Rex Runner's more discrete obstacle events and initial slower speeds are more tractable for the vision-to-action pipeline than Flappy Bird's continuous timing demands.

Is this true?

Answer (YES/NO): NO